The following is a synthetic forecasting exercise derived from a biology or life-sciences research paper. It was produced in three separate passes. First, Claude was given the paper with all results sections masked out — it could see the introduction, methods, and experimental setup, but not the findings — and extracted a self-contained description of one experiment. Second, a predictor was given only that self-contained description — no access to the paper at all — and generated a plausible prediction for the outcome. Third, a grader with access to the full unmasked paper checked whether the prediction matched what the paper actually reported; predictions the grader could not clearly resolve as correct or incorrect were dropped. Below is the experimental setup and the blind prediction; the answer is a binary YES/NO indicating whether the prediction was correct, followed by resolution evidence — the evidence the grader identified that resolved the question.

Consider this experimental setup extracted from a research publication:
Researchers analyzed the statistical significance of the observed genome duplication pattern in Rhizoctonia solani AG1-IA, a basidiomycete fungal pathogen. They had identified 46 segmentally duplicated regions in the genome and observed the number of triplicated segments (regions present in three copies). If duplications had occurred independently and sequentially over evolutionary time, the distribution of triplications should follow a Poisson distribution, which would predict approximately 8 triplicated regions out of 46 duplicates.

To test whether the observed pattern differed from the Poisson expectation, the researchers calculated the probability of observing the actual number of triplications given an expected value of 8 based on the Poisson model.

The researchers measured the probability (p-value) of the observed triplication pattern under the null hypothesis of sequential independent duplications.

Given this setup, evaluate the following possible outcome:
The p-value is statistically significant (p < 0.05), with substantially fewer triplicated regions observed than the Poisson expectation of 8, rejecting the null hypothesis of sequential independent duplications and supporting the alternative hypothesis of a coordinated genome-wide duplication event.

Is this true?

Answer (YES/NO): NO